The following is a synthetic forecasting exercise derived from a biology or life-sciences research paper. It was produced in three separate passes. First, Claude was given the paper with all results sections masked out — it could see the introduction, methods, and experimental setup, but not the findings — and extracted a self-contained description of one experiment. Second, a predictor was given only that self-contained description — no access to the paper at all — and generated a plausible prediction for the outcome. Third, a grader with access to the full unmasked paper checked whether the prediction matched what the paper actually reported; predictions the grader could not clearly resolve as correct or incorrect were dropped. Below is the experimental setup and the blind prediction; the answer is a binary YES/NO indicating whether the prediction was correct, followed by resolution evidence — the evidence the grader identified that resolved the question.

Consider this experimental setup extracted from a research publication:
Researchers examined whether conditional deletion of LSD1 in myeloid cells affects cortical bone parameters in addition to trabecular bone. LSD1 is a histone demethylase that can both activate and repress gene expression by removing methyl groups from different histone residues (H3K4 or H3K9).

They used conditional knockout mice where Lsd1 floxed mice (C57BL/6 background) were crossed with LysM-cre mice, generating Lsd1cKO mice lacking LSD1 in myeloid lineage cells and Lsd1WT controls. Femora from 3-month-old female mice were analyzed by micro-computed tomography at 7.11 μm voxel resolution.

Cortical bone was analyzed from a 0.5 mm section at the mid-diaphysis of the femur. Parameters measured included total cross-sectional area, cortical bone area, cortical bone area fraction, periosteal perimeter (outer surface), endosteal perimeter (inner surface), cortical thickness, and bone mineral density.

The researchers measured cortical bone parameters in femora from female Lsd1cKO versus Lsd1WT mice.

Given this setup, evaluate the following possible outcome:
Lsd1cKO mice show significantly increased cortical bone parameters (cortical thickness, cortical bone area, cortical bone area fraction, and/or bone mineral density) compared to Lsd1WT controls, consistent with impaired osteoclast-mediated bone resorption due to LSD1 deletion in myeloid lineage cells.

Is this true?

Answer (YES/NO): NO